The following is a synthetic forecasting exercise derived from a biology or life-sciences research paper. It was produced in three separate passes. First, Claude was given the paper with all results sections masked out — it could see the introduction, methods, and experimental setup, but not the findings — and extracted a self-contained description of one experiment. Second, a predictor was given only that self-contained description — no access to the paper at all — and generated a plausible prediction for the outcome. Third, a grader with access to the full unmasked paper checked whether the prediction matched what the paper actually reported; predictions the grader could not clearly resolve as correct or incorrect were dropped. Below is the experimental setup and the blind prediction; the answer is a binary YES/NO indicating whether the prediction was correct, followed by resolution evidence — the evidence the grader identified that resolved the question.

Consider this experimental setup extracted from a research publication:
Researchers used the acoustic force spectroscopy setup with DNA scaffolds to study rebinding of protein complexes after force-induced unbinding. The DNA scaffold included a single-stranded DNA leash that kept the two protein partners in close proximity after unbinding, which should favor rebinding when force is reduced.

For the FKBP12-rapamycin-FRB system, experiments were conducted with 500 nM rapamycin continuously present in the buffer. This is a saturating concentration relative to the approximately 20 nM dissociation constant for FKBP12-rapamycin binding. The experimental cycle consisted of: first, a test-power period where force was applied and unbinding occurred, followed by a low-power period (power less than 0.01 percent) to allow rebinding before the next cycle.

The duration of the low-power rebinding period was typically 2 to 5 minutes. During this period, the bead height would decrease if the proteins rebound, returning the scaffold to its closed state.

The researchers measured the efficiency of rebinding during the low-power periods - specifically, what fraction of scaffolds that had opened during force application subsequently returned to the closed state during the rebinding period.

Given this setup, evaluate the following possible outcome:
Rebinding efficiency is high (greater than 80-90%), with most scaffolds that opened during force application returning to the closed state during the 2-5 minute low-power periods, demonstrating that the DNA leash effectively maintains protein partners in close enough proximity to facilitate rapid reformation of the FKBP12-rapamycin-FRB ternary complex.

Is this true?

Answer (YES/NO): YES